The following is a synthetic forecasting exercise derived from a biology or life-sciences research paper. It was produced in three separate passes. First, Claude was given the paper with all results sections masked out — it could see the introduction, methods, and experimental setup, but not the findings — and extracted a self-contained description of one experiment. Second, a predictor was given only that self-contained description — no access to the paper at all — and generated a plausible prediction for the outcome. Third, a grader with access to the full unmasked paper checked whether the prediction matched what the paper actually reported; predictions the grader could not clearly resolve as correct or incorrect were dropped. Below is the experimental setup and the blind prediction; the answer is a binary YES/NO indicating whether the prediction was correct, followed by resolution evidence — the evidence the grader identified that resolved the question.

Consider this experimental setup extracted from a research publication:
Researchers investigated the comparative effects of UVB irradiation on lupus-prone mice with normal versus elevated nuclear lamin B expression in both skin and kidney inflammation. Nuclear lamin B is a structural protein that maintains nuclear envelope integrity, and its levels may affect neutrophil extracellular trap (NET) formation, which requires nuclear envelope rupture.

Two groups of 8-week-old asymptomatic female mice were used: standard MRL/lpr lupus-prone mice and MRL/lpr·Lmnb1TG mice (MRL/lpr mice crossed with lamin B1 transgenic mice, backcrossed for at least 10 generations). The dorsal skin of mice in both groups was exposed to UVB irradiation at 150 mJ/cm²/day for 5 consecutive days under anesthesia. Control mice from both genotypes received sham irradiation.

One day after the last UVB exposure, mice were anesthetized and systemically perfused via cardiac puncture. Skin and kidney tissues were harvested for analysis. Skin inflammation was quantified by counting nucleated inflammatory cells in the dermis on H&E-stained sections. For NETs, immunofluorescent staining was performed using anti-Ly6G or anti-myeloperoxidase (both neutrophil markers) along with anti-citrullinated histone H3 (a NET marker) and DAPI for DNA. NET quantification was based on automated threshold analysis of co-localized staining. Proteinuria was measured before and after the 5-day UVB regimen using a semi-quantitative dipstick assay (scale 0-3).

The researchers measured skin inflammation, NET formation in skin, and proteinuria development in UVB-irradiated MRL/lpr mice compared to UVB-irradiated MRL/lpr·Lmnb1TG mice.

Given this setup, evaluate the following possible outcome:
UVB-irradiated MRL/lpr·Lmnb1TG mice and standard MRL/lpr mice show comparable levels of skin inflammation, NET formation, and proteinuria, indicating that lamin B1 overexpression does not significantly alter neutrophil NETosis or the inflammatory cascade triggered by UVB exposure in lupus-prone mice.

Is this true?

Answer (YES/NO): NO